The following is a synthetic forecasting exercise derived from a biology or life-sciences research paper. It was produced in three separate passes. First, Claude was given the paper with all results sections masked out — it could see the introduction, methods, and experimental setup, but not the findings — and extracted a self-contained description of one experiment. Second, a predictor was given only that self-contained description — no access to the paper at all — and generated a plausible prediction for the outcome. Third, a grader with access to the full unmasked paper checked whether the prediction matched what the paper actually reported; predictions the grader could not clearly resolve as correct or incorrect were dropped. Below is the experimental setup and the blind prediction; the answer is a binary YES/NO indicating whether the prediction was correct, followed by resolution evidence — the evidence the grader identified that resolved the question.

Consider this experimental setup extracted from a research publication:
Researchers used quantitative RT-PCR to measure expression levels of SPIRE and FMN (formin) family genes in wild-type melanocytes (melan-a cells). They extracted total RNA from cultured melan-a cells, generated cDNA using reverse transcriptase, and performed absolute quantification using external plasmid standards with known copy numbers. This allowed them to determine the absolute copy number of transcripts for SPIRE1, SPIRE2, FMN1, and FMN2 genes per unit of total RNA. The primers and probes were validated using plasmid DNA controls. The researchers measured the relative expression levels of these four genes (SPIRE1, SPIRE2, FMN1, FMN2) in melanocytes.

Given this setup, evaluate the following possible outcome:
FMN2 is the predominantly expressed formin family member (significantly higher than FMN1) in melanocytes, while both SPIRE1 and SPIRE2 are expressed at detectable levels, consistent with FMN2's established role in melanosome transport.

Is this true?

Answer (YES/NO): NO